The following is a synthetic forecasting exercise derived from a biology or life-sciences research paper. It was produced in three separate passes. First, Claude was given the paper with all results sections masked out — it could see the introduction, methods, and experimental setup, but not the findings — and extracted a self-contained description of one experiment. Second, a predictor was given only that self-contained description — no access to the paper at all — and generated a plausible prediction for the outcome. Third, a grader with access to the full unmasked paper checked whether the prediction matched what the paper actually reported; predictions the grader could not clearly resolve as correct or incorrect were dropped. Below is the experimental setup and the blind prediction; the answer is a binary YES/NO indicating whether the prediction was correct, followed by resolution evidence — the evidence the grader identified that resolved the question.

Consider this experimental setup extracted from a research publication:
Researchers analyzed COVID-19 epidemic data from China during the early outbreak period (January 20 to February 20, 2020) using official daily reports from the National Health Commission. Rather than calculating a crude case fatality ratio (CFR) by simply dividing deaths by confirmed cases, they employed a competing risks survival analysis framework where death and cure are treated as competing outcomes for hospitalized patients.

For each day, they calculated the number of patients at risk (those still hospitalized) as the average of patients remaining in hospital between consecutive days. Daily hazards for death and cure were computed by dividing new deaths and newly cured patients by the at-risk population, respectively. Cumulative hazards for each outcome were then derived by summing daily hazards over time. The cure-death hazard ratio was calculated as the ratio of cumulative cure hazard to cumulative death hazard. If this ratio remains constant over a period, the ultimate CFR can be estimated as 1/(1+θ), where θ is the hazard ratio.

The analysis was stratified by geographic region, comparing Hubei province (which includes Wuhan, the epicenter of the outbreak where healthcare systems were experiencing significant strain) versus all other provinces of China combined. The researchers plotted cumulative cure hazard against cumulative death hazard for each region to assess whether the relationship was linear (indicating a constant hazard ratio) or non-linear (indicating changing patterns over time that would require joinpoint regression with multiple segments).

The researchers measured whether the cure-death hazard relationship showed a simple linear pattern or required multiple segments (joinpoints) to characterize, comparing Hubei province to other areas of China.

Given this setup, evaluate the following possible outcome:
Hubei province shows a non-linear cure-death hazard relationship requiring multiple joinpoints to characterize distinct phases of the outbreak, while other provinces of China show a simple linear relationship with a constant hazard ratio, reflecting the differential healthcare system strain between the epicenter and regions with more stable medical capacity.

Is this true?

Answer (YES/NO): NO